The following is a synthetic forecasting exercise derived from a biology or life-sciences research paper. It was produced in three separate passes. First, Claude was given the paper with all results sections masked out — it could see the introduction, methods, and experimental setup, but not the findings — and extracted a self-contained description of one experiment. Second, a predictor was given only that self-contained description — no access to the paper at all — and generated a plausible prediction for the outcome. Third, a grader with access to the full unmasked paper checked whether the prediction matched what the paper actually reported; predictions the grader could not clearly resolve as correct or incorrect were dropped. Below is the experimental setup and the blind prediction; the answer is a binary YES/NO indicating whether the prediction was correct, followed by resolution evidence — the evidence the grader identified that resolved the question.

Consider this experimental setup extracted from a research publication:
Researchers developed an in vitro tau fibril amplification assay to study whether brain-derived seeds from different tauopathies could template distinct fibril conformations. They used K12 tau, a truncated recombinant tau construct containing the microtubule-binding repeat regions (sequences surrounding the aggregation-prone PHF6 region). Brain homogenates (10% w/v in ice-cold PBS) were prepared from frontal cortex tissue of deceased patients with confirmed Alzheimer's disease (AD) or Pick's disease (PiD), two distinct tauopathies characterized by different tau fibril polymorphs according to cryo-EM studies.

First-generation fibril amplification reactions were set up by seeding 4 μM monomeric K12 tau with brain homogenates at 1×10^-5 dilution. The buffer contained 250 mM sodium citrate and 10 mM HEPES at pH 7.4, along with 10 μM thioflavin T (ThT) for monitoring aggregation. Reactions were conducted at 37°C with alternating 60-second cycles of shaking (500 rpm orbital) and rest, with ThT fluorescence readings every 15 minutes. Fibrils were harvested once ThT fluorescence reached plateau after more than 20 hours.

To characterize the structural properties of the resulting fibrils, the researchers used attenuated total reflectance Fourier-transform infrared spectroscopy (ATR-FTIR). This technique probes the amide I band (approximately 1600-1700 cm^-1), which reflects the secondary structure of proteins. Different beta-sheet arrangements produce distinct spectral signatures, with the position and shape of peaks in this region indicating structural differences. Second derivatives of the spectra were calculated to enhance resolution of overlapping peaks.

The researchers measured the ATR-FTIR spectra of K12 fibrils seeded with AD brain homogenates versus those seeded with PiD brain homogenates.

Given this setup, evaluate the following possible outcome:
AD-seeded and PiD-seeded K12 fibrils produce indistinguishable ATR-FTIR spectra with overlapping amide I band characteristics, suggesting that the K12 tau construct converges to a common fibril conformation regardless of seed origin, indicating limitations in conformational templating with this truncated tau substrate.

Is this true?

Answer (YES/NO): NO